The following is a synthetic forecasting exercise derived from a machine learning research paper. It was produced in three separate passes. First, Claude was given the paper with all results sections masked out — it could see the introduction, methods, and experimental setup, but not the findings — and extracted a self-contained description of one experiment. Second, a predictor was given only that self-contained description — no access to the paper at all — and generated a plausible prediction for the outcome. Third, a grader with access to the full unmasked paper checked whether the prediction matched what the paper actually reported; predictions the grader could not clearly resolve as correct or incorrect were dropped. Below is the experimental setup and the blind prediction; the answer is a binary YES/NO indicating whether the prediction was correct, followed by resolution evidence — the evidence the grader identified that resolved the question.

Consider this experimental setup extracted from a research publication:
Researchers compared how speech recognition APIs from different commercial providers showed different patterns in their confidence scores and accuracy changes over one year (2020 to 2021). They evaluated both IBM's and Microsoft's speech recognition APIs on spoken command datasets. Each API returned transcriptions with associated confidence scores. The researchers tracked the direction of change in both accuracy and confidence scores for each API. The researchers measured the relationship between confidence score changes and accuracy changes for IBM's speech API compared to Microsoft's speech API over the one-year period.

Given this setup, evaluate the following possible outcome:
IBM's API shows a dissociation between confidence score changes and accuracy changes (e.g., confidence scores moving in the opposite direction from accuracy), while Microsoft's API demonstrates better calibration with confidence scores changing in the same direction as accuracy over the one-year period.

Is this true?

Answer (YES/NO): NO